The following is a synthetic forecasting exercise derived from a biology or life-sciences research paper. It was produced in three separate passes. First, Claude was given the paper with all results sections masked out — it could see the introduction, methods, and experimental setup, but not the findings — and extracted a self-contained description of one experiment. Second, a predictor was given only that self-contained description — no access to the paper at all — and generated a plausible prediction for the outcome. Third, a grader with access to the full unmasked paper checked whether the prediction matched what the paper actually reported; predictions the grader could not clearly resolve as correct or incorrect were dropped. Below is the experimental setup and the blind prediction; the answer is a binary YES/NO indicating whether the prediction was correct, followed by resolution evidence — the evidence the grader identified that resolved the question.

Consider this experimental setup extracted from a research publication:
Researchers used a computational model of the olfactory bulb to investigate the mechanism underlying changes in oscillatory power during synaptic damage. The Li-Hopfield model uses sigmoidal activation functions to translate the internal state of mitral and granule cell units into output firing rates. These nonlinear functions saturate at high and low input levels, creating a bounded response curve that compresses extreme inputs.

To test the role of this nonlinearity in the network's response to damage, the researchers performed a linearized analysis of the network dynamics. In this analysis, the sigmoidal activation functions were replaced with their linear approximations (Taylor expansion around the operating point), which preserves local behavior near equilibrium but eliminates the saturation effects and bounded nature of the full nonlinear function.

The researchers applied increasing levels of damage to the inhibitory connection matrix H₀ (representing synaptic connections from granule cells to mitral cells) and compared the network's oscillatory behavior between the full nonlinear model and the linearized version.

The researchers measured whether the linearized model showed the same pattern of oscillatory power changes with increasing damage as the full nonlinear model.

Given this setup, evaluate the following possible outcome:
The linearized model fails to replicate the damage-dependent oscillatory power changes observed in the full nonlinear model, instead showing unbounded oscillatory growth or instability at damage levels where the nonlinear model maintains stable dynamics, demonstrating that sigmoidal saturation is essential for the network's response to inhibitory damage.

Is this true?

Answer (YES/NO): NO